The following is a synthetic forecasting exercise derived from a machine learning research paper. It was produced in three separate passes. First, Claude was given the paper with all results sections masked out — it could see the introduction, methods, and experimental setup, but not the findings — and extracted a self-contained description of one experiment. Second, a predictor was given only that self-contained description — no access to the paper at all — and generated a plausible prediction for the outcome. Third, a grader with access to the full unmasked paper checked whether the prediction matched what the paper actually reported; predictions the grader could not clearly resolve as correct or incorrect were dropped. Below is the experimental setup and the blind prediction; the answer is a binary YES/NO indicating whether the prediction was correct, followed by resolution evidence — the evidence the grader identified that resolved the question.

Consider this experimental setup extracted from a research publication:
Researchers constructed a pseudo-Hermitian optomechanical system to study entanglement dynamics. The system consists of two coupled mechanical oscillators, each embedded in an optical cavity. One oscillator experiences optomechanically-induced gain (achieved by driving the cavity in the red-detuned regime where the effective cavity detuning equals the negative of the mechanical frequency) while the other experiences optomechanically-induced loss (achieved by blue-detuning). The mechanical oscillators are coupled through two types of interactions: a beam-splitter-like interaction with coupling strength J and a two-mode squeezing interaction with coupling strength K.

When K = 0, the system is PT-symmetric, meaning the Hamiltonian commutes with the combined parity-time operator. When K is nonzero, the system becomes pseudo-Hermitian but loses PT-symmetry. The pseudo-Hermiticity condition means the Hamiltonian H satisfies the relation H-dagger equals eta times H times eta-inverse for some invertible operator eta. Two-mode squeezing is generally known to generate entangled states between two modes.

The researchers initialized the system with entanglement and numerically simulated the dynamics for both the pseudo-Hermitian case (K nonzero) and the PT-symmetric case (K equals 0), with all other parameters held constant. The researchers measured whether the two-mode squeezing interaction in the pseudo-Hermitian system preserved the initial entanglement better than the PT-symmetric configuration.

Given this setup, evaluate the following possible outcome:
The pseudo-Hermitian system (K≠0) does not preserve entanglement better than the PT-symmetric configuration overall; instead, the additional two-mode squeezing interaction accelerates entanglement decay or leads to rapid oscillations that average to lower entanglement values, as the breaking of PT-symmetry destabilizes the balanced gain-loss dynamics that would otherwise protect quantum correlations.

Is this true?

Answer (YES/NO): NO